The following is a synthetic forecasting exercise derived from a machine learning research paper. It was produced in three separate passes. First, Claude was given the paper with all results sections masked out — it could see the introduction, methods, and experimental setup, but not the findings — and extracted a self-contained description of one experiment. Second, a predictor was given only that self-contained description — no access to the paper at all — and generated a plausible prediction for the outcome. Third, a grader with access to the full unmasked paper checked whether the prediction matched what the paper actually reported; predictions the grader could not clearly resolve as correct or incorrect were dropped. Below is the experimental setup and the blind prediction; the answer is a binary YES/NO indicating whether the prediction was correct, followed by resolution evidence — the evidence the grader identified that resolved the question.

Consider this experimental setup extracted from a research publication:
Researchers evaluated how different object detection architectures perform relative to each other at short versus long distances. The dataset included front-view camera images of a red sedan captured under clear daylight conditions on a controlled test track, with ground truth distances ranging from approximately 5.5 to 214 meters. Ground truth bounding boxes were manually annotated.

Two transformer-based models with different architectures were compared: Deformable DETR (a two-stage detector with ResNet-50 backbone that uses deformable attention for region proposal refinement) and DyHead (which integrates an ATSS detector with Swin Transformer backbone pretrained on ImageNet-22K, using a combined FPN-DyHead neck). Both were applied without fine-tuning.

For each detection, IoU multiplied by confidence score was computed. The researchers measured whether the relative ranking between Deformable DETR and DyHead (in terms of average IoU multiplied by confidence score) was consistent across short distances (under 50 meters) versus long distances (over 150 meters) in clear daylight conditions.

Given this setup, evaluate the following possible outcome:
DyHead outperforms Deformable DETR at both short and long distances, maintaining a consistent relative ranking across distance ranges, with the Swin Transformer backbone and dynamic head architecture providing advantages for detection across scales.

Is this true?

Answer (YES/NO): NO